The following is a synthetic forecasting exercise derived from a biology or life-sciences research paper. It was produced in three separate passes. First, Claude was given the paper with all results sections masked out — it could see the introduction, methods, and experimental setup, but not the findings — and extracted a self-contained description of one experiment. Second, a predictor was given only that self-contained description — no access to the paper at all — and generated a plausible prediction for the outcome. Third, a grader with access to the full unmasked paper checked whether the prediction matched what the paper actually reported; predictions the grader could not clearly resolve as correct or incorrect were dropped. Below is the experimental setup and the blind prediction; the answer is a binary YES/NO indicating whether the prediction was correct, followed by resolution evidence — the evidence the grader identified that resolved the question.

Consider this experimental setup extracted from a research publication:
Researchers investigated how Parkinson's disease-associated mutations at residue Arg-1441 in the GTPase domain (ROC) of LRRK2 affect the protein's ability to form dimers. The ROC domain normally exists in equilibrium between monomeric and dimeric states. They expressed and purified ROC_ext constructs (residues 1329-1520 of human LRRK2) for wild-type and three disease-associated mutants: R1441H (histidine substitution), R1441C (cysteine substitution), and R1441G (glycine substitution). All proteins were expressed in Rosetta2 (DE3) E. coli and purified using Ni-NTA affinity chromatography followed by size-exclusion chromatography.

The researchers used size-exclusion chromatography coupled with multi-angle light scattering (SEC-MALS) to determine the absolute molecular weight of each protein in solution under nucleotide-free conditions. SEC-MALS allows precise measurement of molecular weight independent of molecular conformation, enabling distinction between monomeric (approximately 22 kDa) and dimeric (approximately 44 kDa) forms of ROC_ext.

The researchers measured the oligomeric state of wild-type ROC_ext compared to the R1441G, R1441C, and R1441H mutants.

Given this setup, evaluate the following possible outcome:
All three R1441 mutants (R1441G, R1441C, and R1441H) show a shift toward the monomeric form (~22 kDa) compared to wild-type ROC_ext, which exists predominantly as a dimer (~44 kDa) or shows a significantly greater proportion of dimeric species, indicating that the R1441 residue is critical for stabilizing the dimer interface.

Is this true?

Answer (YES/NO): YES